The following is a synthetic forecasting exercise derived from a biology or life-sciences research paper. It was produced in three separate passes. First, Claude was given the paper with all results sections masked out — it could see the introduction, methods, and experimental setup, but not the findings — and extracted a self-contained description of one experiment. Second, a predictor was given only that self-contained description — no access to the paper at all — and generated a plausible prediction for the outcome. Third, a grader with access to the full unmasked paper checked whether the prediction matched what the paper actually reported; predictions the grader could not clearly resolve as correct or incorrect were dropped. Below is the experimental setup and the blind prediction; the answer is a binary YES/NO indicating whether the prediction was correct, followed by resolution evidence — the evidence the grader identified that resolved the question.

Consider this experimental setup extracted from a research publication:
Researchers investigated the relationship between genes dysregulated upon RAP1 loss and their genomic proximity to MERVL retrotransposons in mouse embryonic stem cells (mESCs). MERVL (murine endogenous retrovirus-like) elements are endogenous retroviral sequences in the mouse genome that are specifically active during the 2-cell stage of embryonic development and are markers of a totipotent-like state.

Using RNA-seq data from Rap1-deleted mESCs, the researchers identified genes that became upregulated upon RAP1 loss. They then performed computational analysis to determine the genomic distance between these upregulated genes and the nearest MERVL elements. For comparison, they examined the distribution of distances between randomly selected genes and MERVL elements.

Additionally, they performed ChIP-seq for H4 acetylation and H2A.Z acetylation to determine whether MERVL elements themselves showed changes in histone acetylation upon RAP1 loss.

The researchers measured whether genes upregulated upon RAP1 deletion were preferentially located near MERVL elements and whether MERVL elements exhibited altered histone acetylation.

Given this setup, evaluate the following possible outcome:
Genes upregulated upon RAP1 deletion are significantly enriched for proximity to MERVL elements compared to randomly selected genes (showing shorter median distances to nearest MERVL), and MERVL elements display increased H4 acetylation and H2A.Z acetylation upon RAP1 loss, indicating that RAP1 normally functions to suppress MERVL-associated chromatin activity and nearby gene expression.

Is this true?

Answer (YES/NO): YES